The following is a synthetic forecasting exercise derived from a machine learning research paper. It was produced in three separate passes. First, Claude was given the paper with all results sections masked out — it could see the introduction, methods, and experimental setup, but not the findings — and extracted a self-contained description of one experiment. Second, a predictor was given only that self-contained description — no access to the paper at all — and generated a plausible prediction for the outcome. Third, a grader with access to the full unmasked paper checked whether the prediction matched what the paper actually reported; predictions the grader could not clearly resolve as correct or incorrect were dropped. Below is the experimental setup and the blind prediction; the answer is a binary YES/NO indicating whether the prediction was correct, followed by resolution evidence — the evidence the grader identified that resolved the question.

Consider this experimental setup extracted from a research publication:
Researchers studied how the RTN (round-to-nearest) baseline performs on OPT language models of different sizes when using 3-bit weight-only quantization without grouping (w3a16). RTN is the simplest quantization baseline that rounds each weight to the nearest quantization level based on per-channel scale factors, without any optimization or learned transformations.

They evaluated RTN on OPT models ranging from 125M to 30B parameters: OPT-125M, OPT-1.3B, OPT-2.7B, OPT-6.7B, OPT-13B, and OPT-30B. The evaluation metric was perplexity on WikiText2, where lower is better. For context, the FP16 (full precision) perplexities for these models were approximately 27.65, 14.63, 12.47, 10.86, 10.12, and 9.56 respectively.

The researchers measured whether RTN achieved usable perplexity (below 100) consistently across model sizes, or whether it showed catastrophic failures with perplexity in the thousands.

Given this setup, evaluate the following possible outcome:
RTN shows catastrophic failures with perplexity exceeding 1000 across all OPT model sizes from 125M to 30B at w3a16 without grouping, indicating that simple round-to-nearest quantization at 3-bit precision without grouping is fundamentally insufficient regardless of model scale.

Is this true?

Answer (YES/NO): YES